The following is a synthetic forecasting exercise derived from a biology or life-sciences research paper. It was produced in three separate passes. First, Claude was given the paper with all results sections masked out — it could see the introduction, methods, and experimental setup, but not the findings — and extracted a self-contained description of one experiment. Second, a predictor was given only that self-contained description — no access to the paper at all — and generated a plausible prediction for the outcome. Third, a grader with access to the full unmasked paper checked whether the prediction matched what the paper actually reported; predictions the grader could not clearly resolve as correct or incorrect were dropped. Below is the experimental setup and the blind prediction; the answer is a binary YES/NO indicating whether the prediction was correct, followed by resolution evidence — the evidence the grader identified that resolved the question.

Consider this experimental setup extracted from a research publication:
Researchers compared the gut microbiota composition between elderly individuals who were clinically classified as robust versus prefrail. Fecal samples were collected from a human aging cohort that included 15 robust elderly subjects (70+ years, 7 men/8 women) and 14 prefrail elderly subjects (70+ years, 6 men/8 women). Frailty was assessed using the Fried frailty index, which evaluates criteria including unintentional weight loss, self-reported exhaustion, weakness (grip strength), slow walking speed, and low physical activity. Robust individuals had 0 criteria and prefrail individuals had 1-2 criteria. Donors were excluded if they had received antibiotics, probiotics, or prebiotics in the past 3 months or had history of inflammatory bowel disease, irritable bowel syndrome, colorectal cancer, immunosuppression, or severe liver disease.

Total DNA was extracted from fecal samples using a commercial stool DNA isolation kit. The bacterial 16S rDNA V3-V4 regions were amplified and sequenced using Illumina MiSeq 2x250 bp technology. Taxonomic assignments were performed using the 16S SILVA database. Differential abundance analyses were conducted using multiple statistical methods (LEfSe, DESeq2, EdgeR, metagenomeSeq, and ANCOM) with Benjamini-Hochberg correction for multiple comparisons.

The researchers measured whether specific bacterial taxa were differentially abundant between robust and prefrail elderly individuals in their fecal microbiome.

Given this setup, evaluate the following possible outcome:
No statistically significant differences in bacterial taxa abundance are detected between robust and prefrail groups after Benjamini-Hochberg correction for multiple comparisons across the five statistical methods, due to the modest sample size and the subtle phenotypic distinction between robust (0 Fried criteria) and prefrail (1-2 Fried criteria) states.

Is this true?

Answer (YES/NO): NO